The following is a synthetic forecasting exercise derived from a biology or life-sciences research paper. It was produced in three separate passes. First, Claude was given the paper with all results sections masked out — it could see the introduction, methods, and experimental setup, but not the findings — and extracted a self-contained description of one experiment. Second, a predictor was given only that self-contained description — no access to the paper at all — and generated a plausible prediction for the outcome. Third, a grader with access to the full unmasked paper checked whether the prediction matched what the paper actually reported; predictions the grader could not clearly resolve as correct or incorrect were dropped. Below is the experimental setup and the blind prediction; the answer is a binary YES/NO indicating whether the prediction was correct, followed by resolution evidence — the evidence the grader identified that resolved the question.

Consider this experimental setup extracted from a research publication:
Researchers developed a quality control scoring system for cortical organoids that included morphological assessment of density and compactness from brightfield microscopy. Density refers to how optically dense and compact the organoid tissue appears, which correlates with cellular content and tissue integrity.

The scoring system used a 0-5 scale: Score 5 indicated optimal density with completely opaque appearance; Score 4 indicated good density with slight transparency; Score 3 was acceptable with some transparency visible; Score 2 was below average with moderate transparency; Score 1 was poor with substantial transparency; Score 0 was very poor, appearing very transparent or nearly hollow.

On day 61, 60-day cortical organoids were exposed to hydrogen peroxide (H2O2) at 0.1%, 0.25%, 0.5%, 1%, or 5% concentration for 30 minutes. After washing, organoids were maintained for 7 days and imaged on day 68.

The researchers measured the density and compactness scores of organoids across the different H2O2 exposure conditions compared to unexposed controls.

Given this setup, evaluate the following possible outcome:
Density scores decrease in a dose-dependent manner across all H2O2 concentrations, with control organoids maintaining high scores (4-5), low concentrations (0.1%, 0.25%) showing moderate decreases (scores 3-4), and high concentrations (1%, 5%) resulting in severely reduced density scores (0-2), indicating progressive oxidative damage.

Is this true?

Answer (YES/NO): NO